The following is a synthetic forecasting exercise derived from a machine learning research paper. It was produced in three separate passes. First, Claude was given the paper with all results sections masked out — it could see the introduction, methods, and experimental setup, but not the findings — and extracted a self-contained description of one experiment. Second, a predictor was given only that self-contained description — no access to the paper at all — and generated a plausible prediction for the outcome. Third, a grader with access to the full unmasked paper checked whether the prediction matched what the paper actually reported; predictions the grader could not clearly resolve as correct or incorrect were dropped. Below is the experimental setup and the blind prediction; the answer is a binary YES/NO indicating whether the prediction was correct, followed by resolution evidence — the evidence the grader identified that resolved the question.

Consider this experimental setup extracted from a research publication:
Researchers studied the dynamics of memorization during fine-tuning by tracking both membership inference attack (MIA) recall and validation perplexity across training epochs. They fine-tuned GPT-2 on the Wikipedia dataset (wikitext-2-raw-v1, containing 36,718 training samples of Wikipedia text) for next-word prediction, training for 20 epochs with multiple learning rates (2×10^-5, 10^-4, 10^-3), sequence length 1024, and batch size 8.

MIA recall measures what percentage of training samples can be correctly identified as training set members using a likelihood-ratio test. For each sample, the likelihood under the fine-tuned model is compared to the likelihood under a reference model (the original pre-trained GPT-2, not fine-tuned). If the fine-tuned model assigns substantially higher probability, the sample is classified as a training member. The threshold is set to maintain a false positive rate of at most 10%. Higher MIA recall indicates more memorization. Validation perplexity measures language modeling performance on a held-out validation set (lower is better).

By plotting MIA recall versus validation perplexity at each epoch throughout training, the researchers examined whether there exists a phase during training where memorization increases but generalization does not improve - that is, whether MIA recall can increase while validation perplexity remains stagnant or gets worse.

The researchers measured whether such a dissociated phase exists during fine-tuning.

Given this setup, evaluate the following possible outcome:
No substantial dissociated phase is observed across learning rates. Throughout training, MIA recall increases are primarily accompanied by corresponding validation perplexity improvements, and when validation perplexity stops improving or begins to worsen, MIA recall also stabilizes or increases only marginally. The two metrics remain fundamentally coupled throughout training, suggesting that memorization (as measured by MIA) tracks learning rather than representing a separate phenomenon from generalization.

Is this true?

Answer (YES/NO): NO